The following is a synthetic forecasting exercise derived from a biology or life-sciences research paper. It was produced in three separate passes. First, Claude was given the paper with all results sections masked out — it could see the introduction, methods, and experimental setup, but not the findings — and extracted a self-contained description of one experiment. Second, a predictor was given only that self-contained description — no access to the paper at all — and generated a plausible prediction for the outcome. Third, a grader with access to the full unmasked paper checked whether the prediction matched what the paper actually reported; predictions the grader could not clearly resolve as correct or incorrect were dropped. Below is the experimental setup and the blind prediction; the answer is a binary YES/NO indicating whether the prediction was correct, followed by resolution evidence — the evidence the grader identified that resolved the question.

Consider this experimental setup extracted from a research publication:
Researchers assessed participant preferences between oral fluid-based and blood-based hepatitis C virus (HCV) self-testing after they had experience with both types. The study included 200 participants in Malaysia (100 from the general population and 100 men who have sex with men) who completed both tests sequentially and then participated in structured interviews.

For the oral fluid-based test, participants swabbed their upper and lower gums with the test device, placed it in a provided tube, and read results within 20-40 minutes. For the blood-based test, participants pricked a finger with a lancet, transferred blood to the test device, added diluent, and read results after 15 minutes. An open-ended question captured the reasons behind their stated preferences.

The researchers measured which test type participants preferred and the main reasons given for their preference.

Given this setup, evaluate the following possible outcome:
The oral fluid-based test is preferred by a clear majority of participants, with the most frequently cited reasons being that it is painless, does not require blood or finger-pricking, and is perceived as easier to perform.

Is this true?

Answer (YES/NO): NO